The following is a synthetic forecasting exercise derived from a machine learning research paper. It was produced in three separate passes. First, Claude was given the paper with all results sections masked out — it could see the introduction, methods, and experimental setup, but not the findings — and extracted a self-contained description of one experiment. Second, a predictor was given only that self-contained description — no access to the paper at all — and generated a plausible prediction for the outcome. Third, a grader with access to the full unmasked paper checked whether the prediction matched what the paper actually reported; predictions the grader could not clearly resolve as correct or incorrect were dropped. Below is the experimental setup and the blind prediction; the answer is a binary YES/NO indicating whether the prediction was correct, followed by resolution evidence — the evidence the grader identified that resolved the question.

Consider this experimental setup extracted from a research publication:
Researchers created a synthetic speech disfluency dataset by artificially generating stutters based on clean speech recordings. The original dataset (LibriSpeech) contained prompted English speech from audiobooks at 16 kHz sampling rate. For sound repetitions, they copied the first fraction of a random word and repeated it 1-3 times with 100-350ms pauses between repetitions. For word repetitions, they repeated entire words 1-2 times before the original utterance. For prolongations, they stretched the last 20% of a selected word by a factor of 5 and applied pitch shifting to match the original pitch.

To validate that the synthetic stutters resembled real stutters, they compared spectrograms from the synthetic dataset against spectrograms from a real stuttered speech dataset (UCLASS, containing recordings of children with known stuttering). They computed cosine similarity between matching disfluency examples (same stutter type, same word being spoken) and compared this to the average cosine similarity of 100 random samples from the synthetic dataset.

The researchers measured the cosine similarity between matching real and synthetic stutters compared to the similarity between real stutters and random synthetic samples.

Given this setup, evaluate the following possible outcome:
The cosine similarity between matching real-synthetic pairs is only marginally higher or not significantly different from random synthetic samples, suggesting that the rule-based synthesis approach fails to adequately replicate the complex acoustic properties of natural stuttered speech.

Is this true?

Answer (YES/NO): NO